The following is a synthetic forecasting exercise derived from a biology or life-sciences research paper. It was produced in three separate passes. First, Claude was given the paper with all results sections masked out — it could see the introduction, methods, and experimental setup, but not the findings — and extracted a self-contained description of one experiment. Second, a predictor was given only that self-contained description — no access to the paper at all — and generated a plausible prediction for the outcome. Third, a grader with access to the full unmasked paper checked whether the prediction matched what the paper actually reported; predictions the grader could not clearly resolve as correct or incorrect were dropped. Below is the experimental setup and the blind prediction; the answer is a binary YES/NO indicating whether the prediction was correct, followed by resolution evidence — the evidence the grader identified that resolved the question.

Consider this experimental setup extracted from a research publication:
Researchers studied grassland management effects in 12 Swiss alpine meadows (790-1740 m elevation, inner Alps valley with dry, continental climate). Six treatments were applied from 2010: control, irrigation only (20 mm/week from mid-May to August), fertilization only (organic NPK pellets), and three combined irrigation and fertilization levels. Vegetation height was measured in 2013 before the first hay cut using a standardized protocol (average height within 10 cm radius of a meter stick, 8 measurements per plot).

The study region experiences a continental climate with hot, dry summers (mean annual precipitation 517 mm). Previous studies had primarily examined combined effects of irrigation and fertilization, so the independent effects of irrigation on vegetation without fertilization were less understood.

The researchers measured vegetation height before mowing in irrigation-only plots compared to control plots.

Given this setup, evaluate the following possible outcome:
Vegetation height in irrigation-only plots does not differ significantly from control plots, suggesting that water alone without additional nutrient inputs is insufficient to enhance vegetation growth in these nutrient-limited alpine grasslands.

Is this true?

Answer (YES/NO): NO